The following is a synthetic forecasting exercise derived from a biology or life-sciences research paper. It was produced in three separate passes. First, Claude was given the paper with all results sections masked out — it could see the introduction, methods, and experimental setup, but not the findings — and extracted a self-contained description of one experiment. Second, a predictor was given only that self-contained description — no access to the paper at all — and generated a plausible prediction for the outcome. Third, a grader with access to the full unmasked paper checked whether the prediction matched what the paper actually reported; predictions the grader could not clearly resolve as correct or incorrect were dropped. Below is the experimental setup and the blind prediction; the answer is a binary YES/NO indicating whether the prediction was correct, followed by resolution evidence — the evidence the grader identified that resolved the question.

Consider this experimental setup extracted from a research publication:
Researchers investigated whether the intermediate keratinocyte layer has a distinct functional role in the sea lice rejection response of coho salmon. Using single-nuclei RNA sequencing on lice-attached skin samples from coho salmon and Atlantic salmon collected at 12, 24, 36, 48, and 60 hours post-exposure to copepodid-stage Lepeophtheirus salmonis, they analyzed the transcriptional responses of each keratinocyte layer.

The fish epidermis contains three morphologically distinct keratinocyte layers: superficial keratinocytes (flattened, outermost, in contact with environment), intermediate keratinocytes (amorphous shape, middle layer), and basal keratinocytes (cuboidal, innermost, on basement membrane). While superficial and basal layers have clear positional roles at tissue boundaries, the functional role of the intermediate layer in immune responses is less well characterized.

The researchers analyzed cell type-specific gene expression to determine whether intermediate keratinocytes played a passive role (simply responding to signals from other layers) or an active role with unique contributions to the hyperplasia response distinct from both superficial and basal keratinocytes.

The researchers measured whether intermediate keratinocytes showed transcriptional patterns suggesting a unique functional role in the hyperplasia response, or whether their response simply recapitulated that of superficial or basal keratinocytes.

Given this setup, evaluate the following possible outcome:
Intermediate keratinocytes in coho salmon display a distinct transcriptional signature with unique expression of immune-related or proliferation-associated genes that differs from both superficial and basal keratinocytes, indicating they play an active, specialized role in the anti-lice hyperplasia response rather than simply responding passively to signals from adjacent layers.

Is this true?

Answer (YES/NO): NO